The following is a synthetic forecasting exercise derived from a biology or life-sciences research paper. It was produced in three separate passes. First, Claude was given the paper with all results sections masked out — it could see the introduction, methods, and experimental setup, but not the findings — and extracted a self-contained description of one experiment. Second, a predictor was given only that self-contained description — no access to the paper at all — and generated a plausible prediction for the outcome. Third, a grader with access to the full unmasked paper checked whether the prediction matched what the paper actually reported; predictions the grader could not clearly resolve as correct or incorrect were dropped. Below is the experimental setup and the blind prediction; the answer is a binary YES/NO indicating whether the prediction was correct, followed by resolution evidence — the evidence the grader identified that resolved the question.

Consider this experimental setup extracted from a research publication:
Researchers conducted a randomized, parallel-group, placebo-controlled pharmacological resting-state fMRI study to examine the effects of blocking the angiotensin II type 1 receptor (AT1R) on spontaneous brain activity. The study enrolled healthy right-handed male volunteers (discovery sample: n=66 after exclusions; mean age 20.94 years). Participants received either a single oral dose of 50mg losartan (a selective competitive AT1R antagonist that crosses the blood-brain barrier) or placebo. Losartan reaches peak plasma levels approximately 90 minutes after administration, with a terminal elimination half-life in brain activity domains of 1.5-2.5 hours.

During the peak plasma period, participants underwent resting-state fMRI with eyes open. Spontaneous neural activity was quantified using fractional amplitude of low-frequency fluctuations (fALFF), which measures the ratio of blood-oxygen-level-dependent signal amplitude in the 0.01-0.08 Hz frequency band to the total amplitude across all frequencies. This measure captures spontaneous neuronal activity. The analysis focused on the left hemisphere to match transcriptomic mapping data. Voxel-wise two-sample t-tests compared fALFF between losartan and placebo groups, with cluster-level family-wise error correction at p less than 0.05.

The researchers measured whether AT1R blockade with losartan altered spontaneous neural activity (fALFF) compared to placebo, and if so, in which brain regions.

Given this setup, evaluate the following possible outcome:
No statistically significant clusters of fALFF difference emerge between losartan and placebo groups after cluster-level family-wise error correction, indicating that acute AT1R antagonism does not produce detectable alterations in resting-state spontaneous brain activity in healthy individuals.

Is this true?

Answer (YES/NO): NO